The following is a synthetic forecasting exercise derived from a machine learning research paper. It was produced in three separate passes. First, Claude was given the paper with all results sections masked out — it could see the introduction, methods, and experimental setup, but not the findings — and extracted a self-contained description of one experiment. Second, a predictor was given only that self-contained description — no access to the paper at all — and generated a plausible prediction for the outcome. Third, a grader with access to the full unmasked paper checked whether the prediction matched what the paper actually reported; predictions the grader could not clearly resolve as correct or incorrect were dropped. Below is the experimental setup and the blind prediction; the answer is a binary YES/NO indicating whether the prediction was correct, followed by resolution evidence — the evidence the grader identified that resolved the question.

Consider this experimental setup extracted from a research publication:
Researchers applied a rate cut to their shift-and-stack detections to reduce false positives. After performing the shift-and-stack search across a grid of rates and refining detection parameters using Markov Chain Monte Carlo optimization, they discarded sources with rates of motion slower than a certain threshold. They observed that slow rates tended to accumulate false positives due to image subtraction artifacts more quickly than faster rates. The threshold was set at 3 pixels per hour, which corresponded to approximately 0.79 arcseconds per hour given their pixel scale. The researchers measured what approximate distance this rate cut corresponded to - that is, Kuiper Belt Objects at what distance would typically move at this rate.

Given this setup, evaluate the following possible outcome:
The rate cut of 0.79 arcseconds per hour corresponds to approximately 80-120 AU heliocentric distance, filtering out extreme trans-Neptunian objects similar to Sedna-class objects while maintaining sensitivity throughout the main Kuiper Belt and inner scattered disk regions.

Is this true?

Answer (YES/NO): NO